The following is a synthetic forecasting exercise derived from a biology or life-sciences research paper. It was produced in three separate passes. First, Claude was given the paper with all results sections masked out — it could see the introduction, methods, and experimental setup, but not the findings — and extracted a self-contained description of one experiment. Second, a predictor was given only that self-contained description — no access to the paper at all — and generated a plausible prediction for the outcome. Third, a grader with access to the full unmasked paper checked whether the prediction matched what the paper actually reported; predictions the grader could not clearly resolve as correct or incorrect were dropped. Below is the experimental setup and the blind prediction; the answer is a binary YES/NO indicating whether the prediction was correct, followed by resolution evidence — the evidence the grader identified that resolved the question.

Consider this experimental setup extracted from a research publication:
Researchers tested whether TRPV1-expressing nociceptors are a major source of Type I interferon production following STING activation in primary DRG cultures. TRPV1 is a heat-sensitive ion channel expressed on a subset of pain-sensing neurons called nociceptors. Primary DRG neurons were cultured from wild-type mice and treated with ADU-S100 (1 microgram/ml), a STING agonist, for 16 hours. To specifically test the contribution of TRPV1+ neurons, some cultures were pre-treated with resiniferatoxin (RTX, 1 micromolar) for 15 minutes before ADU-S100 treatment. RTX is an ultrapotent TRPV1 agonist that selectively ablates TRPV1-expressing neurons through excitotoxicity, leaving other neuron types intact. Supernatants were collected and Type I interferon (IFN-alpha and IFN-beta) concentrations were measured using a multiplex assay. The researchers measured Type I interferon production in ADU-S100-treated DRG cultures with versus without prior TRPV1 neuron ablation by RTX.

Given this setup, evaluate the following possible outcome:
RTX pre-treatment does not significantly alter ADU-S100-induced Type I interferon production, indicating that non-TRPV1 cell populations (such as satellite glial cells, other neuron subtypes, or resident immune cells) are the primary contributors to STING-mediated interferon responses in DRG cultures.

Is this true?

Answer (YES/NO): NO